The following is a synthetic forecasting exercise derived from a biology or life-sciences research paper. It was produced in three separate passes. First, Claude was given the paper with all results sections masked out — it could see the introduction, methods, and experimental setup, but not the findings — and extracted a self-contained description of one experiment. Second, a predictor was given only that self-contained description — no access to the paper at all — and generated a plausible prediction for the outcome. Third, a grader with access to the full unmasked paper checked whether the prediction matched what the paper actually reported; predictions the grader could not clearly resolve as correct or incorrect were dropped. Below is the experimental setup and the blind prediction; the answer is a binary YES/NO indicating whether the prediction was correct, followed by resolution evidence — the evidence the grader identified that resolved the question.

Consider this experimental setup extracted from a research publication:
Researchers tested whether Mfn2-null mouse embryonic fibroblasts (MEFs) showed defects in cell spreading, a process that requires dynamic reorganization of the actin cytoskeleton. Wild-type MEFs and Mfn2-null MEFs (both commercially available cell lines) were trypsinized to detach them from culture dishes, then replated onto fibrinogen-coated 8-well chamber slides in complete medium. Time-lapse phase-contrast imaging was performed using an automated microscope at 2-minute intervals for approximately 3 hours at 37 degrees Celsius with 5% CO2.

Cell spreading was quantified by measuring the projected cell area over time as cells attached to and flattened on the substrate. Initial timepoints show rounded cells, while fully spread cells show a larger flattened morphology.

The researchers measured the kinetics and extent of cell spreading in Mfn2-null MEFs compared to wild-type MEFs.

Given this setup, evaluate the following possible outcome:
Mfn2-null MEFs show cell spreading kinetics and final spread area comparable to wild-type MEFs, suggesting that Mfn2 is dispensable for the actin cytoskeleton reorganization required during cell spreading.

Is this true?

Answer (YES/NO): NO